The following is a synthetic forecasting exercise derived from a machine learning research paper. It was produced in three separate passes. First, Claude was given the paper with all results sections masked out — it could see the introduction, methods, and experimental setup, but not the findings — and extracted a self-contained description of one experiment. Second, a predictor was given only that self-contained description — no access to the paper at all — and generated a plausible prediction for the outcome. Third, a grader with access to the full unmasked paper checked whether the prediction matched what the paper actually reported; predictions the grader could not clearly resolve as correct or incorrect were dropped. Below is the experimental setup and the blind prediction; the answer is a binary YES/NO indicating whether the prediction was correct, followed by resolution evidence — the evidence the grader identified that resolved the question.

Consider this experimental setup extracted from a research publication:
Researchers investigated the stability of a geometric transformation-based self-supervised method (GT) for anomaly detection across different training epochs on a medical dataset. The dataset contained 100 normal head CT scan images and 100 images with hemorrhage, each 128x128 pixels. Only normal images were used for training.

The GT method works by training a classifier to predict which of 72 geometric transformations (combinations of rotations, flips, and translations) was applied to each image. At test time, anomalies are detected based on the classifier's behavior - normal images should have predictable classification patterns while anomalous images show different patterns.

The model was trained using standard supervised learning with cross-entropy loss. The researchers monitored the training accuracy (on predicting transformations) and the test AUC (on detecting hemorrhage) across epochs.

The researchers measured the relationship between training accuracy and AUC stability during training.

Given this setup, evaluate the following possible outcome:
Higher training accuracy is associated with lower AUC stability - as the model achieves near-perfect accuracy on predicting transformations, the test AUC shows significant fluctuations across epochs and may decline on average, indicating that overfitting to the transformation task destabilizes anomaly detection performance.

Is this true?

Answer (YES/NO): YES